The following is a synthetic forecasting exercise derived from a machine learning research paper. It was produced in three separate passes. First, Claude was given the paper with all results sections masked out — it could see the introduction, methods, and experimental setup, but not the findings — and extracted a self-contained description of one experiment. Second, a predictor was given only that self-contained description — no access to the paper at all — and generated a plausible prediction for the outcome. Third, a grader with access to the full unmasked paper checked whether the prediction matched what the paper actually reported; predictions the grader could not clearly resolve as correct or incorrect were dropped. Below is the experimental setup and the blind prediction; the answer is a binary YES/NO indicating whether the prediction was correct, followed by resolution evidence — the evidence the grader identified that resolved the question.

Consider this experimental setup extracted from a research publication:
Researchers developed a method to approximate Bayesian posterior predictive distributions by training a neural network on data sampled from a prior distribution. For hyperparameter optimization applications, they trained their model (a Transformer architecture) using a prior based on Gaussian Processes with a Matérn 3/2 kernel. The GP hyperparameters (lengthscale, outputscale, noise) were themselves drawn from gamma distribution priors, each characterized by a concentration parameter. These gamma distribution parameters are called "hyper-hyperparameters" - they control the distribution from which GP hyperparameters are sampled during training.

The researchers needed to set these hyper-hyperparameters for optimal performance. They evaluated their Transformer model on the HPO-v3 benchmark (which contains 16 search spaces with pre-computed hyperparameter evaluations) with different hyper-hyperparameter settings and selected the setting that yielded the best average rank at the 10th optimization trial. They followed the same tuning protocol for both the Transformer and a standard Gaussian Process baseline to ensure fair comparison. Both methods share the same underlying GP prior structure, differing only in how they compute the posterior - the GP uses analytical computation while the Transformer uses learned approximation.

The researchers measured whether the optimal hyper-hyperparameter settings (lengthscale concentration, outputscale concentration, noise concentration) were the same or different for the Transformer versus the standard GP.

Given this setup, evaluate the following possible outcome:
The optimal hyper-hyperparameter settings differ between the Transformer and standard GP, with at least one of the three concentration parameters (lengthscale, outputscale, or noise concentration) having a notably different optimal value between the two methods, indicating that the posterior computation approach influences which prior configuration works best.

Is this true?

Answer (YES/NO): NO